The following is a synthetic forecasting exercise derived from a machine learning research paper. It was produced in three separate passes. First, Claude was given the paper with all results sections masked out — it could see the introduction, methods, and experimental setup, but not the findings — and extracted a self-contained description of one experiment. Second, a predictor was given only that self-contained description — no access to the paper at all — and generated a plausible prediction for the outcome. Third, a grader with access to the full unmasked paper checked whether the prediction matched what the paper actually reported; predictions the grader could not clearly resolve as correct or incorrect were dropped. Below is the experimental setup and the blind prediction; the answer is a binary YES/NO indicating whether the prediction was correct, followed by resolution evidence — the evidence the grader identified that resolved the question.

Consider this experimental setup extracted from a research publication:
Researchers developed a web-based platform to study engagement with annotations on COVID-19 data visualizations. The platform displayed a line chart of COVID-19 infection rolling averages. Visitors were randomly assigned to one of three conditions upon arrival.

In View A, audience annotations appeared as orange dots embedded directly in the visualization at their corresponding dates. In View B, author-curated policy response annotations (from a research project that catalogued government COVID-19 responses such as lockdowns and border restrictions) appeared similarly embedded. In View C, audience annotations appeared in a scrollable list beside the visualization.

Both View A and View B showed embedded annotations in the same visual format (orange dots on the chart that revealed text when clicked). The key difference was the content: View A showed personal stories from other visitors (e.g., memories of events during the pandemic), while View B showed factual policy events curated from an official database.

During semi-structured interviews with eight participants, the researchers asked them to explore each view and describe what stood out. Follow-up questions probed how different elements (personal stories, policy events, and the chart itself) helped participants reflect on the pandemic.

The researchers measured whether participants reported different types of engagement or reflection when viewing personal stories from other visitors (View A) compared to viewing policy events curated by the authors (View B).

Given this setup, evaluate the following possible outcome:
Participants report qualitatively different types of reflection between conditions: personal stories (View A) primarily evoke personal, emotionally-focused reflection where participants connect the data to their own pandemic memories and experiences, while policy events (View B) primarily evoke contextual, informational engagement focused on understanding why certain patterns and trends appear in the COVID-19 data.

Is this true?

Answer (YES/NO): NO